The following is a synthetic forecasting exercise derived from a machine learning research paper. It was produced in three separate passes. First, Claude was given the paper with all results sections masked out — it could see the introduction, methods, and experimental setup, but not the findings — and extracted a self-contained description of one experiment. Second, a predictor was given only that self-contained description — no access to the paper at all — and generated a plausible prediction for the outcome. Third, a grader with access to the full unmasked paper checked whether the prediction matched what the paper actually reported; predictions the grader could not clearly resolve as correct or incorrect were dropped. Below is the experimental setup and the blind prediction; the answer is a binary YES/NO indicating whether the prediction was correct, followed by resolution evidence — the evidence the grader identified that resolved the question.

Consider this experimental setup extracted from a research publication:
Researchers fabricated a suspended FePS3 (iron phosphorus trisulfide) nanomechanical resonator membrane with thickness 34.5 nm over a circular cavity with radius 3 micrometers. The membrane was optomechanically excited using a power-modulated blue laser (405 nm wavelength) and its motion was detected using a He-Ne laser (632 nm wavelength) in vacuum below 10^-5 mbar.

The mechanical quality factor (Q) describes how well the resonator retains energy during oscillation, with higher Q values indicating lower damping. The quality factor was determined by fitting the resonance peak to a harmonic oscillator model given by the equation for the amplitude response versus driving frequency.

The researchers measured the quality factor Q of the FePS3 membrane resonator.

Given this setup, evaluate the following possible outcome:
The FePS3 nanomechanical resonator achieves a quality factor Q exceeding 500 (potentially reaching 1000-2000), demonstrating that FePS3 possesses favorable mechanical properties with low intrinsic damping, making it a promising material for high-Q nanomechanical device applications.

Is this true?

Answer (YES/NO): NO